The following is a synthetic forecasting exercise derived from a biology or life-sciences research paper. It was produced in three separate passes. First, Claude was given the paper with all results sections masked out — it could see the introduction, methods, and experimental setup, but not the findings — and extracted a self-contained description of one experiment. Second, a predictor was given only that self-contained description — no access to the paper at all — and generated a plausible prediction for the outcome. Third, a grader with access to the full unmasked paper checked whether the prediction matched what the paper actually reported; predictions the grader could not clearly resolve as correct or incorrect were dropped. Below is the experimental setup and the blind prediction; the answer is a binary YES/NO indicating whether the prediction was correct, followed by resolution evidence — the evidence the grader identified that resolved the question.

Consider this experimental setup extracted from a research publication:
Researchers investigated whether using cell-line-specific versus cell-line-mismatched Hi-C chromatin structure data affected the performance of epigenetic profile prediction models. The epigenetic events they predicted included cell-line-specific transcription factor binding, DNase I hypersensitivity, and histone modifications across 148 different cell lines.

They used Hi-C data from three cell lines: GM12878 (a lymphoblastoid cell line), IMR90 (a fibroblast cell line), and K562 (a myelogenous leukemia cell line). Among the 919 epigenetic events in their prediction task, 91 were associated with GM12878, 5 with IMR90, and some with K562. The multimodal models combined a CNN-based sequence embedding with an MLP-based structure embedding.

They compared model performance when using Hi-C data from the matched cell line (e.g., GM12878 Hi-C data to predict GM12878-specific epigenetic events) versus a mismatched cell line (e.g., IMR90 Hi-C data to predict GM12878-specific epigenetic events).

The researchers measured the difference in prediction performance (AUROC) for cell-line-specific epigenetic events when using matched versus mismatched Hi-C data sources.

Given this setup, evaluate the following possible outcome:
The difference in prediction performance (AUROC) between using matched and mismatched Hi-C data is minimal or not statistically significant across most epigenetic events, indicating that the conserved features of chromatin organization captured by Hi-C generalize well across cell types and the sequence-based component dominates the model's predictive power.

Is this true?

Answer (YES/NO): NO